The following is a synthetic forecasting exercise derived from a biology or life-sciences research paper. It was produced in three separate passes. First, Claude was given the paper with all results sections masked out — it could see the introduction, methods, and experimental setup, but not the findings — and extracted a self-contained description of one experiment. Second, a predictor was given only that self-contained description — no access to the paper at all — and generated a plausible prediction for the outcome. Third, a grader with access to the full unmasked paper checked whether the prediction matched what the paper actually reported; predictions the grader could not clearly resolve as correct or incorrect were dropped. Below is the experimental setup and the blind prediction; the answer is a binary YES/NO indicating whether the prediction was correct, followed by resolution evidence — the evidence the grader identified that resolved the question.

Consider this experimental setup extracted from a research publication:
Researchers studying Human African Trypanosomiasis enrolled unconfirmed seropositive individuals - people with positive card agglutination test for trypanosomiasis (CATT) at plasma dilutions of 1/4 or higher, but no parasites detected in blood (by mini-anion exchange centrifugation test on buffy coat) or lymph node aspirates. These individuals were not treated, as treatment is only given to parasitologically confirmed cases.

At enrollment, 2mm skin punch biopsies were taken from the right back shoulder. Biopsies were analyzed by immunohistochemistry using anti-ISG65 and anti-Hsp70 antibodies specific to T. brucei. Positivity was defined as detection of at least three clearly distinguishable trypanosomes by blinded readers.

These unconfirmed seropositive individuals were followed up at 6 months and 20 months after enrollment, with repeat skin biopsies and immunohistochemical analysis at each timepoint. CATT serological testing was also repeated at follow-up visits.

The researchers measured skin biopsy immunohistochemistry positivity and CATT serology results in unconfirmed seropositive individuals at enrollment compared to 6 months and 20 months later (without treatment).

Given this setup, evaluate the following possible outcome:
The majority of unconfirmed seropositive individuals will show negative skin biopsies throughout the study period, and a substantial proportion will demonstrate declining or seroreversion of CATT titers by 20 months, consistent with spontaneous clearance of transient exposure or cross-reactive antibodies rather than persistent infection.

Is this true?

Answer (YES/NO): NO